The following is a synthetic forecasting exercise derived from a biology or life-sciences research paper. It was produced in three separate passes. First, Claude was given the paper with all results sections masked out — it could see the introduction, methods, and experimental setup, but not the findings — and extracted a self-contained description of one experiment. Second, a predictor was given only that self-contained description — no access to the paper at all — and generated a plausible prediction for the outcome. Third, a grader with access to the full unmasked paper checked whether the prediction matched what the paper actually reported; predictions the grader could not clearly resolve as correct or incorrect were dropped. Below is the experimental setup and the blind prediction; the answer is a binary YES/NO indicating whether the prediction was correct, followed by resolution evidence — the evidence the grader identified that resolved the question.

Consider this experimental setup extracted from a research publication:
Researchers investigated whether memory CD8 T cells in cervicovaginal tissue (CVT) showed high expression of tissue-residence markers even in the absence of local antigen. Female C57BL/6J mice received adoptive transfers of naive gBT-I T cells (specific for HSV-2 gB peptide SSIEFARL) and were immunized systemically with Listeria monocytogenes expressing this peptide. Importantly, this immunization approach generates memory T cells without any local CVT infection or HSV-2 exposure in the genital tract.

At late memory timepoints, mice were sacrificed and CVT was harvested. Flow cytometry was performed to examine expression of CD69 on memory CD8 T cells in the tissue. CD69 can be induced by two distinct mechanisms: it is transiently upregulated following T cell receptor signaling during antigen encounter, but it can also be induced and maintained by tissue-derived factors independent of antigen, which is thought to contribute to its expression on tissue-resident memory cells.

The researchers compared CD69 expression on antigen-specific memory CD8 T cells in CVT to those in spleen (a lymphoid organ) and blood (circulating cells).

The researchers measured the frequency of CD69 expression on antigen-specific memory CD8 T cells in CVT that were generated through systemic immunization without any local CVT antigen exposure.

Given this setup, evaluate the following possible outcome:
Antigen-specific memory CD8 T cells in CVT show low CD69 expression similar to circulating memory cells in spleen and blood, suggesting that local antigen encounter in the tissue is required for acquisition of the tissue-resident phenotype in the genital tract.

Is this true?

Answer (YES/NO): NO